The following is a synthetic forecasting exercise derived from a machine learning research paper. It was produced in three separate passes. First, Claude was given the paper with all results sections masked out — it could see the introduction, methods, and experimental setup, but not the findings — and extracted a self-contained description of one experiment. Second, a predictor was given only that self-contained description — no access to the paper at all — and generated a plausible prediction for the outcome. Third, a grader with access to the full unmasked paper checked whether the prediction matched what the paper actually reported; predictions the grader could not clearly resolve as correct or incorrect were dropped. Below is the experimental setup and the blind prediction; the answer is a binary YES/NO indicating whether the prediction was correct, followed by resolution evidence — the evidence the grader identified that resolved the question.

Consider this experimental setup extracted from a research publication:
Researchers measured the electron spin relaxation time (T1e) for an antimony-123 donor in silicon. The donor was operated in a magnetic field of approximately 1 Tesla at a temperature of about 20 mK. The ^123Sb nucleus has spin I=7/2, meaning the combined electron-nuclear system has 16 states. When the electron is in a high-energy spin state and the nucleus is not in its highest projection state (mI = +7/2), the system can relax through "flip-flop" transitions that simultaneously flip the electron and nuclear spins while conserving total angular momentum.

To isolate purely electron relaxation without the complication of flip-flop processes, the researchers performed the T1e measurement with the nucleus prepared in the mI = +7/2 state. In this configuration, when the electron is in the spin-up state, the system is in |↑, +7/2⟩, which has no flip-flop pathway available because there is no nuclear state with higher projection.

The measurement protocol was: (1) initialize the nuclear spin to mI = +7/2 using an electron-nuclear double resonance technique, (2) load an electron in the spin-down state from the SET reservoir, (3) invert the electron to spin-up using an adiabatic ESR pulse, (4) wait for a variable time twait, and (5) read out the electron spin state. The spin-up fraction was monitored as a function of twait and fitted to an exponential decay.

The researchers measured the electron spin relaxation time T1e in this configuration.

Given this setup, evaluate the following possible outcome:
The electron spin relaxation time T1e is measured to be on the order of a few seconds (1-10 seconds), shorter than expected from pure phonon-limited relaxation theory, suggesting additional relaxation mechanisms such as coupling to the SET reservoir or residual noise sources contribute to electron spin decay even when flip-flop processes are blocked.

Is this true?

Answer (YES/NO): YES